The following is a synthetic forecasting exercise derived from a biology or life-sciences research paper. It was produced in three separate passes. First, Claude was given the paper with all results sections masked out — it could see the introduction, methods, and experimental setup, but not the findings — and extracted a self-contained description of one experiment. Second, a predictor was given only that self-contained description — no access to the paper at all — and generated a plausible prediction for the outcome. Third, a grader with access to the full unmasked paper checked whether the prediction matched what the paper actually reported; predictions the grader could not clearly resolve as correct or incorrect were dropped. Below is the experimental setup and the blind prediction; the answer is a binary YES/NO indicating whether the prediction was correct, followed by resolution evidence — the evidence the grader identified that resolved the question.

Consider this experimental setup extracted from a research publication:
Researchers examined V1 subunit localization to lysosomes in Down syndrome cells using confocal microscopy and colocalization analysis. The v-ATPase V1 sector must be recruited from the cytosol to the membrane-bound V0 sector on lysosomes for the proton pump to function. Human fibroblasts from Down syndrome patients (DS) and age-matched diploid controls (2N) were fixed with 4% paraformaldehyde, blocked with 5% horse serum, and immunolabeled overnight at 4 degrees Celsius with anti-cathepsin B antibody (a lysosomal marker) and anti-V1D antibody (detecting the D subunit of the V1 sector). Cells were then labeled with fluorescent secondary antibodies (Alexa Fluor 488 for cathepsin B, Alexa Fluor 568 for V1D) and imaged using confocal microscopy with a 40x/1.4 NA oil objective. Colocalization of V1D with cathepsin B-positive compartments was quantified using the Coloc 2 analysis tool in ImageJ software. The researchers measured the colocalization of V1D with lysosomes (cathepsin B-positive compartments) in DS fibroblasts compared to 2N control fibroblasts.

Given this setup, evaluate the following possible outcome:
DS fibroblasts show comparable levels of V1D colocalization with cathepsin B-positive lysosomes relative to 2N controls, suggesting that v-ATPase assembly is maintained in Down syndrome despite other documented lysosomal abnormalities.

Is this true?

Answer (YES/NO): NO